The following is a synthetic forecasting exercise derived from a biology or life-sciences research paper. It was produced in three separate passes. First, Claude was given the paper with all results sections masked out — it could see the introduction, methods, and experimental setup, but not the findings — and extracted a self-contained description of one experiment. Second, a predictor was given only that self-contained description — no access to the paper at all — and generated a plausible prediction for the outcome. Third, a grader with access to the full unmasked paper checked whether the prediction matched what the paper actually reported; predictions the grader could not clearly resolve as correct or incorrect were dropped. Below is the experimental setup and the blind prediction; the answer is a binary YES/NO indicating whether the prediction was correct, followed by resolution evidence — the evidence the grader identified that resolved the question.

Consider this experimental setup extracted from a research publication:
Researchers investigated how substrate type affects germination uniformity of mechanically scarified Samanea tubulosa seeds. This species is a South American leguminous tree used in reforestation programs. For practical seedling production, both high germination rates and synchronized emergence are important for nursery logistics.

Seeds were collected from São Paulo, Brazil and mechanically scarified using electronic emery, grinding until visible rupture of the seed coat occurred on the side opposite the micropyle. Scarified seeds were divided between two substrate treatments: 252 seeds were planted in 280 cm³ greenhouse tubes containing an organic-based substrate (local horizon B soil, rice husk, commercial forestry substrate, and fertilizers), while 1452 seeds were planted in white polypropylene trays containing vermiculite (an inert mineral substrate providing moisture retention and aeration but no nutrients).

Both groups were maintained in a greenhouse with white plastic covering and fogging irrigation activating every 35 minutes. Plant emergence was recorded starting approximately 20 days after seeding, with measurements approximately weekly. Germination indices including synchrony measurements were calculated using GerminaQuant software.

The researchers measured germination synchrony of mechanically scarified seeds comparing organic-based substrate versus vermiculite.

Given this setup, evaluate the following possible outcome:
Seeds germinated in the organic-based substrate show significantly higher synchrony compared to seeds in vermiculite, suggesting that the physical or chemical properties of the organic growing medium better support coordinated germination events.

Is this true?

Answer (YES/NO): NO